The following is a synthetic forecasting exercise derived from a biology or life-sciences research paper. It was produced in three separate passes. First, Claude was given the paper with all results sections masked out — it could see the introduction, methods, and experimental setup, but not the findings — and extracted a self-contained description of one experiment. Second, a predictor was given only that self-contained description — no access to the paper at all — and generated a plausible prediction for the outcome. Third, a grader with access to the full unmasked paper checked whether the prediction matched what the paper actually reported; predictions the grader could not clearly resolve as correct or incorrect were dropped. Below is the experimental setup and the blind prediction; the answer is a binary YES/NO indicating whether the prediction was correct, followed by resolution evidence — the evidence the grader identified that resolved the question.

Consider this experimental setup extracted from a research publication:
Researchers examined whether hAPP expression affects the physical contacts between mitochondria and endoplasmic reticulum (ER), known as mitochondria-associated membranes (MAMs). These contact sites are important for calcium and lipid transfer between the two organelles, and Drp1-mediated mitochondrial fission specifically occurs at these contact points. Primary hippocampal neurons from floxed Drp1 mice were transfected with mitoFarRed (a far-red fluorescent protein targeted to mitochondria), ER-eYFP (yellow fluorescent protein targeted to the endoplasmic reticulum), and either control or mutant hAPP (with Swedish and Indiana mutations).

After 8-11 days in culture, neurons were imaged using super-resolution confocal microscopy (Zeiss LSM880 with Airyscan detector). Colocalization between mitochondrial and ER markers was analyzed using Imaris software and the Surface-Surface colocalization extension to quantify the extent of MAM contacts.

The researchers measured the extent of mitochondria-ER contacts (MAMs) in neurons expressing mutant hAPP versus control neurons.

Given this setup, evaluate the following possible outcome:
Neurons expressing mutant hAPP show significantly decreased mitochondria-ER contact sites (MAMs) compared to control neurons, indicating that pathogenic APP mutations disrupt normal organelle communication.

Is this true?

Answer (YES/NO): NO